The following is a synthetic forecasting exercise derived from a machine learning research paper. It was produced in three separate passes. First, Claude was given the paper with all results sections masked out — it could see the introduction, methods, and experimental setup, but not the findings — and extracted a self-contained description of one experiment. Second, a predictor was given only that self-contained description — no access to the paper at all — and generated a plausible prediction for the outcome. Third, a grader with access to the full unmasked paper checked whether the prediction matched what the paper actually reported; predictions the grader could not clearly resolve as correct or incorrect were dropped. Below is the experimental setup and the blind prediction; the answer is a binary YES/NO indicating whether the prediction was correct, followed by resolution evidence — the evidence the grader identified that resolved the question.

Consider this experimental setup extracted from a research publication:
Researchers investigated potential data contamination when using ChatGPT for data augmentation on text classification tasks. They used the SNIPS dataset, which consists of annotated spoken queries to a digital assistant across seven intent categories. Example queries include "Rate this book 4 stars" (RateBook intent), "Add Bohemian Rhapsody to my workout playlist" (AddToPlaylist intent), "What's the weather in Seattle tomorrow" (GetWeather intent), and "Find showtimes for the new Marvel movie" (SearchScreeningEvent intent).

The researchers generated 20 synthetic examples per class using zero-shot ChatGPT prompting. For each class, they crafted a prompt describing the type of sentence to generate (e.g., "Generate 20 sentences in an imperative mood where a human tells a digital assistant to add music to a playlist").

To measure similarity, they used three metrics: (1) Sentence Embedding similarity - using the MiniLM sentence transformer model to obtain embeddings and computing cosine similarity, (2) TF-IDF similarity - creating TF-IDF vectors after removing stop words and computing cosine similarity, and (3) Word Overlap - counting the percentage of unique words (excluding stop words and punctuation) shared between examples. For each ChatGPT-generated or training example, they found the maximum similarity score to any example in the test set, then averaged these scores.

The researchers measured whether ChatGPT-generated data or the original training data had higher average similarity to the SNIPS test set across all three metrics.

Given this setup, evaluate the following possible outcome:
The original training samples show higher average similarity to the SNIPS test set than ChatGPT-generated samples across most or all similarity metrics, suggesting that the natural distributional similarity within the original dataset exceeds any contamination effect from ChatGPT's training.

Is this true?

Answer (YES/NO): YES